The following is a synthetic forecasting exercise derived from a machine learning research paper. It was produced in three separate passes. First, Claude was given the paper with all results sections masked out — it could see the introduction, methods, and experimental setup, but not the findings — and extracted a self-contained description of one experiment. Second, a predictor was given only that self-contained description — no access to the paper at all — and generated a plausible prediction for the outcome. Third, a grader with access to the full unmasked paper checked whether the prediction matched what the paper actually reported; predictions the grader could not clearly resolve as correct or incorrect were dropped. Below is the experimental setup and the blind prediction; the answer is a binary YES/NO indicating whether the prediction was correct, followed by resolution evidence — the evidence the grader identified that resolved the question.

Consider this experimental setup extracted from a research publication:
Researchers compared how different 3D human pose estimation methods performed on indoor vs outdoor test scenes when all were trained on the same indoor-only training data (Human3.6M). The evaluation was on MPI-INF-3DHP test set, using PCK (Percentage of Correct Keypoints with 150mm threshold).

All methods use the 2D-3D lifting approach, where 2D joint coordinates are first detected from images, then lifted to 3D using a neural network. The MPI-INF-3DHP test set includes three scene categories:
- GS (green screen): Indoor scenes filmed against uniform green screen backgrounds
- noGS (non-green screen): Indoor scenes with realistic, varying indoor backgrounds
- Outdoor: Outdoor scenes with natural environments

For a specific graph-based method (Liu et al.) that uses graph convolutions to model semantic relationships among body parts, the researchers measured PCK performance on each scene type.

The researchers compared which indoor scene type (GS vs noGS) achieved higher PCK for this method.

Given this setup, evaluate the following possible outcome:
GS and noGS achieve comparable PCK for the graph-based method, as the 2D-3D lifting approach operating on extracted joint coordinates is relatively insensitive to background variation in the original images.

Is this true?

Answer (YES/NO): NO